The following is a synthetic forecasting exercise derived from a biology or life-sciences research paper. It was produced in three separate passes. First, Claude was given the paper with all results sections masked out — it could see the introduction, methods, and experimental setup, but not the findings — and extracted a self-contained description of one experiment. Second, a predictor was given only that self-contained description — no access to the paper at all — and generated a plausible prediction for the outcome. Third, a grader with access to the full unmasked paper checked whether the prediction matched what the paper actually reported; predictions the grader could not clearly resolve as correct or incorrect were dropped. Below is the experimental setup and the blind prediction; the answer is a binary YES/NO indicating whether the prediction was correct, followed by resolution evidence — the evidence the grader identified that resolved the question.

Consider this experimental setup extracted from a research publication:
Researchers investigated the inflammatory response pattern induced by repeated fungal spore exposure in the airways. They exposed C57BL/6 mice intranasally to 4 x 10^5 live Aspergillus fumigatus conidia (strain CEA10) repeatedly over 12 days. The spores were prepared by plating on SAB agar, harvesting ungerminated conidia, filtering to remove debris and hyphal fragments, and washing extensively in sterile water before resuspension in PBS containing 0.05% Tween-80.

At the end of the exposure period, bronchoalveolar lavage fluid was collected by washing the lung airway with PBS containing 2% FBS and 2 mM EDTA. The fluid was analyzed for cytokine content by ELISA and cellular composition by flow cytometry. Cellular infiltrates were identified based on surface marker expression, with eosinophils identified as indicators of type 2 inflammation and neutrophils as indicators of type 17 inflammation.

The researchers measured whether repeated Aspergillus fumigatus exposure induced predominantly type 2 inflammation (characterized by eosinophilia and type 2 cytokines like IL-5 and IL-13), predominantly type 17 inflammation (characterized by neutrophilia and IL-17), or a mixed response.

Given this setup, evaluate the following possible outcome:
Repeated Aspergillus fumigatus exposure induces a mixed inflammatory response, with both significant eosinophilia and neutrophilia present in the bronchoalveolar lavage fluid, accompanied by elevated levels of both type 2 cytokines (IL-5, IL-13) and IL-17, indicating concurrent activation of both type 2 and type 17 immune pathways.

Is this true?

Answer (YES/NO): YES